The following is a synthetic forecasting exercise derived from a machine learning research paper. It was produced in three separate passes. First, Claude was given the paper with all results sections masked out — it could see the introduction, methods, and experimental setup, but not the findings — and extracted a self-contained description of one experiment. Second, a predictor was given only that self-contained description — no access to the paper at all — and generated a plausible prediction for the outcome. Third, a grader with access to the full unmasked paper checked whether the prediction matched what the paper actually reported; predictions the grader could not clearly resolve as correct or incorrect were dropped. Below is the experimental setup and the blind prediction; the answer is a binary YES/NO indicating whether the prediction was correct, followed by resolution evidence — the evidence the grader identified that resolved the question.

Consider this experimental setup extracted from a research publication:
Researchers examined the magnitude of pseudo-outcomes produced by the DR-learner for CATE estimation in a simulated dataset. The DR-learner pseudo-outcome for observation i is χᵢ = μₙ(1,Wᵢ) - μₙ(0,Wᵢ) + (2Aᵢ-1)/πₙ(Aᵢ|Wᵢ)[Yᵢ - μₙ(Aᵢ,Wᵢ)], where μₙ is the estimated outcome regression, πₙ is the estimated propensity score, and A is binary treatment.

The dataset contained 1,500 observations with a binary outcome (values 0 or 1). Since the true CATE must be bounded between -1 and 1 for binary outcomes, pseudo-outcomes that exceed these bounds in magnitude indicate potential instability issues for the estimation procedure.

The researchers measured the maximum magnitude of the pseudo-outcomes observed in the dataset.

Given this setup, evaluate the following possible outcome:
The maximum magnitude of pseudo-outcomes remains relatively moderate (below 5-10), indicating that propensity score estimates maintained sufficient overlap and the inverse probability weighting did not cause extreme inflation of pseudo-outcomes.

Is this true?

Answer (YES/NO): NO